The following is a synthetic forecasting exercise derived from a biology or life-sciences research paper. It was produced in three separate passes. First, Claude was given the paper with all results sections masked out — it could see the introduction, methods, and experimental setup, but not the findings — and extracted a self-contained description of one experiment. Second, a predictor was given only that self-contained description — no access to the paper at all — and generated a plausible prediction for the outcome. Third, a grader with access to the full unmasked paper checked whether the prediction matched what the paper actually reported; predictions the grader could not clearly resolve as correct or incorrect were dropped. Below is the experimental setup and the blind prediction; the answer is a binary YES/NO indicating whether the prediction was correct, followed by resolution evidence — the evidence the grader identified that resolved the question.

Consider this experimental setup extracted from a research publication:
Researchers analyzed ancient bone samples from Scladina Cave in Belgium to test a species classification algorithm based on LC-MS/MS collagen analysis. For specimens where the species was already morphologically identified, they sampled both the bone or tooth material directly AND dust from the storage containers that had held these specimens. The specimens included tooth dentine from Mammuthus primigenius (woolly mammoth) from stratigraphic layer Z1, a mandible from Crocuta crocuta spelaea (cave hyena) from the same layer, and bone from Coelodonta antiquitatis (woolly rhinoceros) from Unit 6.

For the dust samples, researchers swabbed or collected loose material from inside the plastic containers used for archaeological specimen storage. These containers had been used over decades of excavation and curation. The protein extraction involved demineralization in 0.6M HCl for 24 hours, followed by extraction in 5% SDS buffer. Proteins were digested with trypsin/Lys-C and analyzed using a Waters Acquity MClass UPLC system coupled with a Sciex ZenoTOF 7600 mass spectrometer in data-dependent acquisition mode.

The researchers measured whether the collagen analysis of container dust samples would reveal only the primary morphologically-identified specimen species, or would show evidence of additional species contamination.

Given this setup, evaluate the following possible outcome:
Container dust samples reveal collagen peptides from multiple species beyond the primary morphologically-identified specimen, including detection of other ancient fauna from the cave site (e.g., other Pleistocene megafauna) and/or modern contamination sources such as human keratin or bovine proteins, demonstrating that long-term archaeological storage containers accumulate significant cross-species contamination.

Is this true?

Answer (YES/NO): NO